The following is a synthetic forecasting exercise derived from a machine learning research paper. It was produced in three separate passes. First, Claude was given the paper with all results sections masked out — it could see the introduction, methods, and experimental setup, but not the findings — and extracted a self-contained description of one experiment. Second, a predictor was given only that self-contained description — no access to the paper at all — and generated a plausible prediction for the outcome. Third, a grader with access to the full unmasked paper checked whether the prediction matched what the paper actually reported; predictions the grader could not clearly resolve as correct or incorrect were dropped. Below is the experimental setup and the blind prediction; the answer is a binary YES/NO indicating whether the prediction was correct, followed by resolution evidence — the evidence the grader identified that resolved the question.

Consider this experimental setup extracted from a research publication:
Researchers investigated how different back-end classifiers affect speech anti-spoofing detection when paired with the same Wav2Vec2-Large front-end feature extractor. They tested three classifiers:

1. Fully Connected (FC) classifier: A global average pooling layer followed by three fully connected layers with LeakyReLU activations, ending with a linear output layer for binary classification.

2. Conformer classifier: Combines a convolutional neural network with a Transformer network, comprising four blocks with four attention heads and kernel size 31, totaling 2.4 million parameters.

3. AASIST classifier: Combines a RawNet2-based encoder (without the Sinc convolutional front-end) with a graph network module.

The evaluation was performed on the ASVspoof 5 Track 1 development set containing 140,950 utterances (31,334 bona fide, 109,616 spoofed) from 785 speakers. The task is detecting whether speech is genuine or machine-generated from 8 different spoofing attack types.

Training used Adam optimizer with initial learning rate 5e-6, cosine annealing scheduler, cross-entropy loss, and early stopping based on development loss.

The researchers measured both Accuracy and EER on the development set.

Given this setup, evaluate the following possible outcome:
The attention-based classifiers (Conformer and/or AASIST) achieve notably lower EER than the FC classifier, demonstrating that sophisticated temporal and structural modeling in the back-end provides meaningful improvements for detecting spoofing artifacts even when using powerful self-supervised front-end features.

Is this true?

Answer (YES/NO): NO